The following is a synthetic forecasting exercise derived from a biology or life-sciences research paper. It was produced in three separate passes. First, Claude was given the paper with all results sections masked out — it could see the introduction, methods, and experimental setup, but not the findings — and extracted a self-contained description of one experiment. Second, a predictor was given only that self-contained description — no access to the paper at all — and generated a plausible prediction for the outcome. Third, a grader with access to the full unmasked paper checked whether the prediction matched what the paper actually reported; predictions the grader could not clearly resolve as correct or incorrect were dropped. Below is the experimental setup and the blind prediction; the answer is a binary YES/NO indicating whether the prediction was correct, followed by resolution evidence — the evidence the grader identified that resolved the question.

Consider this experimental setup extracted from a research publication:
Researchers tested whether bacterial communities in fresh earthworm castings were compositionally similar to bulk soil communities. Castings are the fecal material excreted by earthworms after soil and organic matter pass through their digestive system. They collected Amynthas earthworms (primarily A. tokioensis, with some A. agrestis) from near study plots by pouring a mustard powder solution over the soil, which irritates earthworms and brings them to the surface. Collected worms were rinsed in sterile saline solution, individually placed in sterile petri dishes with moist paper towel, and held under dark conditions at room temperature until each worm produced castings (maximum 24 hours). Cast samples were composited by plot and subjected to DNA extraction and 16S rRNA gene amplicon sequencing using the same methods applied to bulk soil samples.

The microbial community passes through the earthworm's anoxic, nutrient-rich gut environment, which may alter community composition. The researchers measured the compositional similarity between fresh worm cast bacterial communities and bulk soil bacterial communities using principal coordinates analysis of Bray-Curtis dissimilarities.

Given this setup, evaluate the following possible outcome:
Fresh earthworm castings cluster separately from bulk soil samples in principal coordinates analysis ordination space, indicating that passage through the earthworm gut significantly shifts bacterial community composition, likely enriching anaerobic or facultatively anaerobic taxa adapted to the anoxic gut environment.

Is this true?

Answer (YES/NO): YES